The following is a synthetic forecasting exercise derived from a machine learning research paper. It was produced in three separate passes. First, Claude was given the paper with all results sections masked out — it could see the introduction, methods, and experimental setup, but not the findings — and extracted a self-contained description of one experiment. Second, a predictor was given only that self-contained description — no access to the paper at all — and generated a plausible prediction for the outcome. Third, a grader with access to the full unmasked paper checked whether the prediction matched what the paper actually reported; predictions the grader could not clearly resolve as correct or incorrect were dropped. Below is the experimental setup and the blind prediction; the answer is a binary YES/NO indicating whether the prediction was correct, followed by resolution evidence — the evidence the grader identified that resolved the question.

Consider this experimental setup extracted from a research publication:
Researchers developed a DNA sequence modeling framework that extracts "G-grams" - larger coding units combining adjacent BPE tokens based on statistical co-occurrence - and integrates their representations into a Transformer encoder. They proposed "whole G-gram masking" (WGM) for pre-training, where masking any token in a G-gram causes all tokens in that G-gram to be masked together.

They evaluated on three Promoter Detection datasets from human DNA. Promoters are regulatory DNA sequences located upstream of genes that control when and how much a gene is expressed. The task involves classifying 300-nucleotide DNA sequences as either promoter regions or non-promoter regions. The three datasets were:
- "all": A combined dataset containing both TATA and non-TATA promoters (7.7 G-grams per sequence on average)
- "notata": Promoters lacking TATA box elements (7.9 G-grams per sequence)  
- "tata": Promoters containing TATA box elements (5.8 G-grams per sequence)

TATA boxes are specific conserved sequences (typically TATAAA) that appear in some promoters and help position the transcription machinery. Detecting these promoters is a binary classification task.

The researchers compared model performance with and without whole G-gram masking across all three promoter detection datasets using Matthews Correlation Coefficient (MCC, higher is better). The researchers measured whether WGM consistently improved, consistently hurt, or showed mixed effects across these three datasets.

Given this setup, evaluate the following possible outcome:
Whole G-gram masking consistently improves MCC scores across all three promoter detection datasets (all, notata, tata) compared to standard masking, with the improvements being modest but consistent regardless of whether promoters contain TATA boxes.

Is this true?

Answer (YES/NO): NO